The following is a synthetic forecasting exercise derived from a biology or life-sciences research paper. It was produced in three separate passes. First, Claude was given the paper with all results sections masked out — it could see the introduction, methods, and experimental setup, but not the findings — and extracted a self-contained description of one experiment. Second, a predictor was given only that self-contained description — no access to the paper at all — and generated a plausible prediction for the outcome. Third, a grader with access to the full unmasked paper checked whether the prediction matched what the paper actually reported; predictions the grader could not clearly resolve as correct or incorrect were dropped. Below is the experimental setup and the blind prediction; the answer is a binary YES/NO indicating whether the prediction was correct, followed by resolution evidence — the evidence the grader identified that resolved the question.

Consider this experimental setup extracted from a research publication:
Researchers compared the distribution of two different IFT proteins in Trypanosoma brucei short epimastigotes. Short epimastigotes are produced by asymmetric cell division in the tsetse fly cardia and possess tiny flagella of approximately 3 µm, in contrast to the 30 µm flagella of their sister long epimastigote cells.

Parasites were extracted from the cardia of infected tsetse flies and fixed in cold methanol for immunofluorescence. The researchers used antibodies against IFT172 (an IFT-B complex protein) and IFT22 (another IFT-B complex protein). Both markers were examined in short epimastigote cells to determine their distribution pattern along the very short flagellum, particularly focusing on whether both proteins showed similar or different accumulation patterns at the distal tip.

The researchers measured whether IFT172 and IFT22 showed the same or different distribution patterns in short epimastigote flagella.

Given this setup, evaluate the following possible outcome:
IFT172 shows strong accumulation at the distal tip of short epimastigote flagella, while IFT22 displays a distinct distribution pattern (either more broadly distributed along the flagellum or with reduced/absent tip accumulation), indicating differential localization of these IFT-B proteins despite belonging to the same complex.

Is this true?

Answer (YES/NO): NO